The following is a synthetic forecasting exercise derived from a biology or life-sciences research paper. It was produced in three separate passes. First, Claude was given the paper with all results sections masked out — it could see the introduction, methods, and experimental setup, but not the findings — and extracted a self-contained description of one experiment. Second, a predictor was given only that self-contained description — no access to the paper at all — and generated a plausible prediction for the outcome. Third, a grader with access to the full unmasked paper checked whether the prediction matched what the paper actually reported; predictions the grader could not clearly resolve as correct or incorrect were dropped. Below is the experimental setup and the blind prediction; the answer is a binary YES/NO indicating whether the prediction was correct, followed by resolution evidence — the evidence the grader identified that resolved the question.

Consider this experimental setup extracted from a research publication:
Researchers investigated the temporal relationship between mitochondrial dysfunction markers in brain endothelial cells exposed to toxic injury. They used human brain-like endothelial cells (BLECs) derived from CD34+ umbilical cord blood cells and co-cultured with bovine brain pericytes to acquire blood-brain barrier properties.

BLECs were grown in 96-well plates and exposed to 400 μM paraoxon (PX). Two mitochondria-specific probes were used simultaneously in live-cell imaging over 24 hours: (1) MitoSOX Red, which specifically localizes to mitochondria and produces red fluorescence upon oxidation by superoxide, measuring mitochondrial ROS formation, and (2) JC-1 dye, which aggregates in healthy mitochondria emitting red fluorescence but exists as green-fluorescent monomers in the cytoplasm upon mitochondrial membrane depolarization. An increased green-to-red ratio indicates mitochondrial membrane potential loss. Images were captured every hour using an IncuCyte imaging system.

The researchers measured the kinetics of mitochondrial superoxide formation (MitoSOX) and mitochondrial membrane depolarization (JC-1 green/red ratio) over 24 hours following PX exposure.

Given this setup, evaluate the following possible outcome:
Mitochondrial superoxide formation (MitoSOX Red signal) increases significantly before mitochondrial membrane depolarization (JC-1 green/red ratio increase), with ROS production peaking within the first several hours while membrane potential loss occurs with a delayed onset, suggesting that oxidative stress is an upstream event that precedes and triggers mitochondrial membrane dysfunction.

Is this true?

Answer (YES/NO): NO